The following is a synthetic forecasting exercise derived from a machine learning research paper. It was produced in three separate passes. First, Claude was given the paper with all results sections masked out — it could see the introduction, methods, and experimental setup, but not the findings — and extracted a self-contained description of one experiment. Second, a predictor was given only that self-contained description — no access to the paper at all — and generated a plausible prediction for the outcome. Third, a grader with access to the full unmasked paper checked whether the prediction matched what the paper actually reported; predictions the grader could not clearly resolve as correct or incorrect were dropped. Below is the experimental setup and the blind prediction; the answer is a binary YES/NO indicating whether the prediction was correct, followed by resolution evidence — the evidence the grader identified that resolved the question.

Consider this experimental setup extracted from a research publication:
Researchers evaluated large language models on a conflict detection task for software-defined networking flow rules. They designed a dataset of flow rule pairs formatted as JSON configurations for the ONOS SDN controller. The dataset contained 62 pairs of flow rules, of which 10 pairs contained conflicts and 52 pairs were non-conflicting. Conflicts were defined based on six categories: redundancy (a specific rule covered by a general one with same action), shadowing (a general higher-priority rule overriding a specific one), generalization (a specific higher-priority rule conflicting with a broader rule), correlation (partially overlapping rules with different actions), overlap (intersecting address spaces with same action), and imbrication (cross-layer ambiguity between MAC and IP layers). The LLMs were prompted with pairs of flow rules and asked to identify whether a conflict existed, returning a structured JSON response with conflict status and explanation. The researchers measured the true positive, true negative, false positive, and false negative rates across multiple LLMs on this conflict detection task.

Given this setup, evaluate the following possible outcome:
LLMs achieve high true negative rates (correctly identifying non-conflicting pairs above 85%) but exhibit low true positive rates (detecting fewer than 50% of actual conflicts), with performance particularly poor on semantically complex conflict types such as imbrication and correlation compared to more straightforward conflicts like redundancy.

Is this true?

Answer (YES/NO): NO